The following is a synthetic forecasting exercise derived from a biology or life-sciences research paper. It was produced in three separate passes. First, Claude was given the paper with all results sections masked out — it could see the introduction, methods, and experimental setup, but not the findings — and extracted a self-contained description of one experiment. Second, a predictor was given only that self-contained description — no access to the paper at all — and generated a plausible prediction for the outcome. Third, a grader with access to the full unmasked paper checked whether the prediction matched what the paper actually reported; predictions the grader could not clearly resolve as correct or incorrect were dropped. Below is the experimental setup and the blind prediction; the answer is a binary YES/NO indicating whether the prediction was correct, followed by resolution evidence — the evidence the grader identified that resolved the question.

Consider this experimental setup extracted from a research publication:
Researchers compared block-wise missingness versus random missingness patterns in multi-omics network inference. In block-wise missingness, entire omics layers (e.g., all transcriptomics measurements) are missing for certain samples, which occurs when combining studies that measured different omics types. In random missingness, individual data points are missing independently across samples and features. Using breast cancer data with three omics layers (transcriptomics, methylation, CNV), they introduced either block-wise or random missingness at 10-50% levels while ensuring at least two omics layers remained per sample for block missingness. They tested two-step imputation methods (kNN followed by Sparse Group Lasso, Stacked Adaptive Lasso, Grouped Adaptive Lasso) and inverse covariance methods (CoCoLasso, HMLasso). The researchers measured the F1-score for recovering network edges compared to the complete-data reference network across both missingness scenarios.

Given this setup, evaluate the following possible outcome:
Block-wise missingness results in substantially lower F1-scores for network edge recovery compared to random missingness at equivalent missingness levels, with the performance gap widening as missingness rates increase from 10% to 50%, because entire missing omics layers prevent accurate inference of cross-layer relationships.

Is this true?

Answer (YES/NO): NO